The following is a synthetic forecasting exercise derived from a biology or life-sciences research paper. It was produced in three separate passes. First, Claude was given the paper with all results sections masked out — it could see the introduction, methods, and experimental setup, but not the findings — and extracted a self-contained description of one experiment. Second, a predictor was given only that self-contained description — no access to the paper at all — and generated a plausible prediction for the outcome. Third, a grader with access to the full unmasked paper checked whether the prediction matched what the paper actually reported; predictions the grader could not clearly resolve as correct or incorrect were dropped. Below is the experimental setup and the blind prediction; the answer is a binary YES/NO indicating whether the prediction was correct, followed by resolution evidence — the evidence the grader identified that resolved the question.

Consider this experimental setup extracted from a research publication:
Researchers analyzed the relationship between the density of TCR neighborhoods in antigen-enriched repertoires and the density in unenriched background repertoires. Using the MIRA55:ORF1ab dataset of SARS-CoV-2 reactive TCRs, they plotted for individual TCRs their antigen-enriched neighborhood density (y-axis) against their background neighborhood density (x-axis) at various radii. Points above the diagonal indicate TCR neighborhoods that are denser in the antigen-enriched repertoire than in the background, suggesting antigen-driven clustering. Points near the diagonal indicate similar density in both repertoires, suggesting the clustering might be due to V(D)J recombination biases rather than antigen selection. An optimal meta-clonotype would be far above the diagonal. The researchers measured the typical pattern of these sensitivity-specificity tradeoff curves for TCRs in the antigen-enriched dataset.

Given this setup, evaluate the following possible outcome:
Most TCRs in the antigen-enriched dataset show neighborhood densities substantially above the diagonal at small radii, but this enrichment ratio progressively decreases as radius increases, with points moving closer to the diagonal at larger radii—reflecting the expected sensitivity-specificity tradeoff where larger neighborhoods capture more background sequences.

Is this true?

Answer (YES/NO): NO